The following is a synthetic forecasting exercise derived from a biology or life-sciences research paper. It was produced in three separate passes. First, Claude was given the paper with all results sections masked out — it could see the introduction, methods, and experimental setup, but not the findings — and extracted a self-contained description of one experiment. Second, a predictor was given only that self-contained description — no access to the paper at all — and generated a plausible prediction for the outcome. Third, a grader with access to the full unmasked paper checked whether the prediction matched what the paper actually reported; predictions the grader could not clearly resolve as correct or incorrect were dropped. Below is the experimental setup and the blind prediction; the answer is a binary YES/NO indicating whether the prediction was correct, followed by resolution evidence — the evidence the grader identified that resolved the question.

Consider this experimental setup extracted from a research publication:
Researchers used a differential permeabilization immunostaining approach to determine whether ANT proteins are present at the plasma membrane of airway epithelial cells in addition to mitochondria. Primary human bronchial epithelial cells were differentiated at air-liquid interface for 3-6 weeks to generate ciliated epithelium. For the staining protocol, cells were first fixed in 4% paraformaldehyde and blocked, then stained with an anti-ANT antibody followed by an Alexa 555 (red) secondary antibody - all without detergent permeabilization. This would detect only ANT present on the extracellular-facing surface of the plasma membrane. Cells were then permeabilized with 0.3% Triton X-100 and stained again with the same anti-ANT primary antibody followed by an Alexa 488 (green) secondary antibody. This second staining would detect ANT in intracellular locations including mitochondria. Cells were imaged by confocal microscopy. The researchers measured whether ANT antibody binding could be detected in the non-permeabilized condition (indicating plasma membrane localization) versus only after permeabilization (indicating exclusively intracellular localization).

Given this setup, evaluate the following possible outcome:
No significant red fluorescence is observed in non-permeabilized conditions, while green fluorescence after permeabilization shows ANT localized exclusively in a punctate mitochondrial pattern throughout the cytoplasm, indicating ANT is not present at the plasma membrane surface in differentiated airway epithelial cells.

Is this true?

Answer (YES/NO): NO